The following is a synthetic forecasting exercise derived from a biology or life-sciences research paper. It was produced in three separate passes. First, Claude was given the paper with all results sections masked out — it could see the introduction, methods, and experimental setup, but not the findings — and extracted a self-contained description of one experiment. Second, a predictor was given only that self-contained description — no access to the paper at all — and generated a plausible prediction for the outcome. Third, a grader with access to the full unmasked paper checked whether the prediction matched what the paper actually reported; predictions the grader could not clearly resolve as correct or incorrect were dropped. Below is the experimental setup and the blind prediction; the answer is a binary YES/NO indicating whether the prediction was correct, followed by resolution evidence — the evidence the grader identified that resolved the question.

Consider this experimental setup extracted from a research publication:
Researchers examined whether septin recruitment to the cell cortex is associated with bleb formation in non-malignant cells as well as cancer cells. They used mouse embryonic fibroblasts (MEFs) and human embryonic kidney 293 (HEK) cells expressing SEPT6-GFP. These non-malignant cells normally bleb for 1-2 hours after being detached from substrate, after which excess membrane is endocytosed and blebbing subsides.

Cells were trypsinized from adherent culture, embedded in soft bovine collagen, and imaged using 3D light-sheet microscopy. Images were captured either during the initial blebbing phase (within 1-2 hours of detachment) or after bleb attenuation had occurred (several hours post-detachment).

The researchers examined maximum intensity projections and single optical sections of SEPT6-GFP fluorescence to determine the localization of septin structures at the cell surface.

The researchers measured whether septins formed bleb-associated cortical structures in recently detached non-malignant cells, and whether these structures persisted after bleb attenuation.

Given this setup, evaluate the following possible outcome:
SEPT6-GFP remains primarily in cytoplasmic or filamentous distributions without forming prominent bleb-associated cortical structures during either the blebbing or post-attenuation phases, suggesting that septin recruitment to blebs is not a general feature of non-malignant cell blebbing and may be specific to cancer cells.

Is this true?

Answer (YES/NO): NO